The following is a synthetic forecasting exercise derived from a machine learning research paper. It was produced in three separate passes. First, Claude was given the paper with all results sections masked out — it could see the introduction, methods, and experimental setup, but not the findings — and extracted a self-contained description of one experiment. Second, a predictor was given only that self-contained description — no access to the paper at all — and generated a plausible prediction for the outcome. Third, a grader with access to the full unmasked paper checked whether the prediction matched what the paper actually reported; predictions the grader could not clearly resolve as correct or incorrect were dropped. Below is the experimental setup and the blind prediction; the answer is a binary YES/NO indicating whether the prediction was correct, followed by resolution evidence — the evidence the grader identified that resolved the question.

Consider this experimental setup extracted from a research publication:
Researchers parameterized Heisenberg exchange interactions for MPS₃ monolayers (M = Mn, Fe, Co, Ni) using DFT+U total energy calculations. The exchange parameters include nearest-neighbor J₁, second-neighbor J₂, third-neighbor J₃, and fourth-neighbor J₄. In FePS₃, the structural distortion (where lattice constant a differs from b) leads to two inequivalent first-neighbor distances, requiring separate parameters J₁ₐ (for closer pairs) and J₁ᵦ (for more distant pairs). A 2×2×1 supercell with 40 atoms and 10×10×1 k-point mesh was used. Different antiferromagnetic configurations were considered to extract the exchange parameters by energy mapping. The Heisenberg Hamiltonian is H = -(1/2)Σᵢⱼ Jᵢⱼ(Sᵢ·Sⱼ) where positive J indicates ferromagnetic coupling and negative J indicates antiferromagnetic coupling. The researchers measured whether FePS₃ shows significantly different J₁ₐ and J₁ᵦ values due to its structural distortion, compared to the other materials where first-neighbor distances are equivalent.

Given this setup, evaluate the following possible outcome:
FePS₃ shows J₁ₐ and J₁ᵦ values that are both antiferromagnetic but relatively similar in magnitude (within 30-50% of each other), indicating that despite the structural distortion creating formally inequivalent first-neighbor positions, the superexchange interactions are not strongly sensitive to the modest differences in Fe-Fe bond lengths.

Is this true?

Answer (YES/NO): NO